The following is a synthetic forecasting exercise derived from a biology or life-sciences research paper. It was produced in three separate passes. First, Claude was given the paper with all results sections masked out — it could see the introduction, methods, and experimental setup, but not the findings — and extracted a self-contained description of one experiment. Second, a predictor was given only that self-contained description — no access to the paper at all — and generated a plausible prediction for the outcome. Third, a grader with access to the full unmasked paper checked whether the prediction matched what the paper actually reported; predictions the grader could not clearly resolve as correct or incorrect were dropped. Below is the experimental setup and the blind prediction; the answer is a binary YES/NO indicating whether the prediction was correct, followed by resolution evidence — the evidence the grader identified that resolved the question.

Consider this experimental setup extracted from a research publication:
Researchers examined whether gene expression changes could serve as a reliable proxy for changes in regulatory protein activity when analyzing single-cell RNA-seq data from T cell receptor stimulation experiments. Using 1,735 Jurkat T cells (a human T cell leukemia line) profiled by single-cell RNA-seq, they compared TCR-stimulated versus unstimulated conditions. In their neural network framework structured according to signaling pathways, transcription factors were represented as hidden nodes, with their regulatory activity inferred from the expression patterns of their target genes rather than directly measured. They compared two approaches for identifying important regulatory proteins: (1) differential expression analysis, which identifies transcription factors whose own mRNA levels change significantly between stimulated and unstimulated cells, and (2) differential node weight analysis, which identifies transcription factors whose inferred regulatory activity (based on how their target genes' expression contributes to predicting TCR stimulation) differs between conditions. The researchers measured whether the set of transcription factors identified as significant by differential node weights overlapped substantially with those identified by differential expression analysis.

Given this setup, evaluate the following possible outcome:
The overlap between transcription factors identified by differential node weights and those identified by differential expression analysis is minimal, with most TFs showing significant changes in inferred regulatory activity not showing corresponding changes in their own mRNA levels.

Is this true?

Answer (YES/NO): YES